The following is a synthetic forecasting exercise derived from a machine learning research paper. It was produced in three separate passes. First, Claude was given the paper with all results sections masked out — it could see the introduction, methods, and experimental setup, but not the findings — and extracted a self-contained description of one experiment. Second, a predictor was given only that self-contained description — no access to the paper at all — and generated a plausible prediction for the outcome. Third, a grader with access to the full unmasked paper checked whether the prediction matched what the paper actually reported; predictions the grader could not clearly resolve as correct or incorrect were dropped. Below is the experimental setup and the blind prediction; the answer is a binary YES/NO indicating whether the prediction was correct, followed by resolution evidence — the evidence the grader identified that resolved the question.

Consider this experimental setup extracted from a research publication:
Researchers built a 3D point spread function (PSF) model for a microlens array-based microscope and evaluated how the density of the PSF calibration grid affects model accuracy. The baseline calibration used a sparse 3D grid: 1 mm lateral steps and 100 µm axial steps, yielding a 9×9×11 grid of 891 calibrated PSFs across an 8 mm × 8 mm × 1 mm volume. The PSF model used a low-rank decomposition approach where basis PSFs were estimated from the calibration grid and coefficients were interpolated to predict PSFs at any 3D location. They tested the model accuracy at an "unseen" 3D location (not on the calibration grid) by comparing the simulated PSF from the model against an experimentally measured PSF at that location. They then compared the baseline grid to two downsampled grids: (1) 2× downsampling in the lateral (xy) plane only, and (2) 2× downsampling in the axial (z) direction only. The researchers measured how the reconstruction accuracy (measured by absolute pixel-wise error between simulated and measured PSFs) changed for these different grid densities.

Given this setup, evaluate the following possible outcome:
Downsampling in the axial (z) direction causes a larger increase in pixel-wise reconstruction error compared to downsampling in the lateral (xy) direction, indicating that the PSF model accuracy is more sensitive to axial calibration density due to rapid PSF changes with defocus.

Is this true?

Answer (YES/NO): NO